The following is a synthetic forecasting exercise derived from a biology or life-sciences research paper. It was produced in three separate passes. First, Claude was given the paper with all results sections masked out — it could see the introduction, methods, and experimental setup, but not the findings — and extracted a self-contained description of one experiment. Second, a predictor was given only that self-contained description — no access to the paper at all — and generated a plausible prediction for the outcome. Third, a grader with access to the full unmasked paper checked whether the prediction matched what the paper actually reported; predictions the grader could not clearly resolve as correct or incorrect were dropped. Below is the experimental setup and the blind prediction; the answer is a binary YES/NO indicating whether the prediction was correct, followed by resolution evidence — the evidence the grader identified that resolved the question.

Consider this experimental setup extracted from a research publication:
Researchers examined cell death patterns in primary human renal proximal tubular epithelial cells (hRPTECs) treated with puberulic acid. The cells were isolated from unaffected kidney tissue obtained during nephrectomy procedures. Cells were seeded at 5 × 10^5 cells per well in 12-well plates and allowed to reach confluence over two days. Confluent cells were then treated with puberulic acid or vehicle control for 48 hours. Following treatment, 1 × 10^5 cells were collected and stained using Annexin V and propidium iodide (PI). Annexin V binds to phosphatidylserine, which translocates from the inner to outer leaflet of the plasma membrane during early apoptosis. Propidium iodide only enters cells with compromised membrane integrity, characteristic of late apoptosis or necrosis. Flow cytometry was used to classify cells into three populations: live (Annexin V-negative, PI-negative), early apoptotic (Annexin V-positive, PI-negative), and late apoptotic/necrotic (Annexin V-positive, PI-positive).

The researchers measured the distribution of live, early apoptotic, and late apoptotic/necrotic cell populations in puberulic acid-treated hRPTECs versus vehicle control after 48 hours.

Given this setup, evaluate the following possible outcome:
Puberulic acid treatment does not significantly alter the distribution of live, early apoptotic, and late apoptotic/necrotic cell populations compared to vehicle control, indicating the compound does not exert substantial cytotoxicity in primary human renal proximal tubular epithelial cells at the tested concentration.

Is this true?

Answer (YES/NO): NO